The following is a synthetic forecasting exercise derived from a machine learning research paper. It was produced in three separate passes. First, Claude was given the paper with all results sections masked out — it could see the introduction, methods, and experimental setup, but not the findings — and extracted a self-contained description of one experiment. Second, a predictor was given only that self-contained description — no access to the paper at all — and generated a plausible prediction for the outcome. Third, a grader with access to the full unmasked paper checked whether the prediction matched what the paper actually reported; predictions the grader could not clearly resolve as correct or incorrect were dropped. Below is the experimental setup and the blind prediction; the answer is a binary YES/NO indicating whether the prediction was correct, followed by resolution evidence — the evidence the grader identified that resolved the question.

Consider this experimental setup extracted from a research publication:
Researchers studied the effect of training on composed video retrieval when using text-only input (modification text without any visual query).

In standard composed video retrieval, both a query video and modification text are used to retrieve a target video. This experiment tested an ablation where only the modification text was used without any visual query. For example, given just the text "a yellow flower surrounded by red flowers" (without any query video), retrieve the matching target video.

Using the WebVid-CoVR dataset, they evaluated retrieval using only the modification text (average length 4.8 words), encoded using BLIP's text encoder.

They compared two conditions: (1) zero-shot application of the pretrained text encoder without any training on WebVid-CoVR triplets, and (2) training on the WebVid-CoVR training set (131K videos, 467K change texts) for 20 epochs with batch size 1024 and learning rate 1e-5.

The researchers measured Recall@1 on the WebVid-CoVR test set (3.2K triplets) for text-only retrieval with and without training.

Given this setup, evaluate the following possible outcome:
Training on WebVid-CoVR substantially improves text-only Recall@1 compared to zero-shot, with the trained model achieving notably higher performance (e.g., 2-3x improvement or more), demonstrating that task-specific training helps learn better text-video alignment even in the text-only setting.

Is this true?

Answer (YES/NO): NO